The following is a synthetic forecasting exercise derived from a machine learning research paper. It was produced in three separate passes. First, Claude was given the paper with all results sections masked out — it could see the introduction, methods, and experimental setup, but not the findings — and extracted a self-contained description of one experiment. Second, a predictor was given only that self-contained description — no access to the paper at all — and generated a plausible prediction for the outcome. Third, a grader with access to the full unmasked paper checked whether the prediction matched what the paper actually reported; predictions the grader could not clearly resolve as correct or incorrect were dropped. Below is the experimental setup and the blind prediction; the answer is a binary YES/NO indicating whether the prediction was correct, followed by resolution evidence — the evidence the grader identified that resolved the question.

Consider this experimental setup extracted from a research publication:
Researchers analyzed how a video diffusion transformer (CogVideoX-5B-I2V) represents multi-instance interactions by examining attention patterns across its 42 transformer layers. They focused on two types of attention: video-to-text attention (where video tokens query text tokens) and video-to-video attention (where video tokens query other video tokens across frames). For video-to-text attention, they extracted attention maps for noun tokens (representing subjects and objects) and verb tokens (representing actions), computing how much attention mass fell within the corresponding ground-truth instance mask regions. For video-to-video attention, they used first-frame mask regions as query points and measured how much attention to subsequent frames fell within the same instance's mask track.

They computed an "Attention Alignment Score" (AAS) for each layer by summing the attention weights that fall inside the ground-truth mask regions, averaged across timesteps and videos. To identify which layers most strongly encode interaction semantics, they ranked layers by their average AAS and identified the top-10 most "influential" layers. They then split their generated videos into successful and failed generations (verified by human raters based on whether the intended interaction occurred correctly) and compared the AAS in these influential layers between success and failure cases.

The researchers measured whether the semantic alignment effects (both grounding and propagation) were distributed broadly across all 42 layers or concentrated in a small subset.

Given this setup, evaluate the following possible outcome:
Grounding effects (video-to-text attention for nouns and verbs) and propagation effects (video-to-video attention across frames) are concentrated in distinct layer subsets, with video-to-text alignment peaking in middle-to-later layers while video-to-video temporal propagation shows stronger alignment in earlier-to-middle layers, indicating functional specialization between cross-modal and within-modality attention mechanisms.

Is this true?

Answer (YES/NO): NO